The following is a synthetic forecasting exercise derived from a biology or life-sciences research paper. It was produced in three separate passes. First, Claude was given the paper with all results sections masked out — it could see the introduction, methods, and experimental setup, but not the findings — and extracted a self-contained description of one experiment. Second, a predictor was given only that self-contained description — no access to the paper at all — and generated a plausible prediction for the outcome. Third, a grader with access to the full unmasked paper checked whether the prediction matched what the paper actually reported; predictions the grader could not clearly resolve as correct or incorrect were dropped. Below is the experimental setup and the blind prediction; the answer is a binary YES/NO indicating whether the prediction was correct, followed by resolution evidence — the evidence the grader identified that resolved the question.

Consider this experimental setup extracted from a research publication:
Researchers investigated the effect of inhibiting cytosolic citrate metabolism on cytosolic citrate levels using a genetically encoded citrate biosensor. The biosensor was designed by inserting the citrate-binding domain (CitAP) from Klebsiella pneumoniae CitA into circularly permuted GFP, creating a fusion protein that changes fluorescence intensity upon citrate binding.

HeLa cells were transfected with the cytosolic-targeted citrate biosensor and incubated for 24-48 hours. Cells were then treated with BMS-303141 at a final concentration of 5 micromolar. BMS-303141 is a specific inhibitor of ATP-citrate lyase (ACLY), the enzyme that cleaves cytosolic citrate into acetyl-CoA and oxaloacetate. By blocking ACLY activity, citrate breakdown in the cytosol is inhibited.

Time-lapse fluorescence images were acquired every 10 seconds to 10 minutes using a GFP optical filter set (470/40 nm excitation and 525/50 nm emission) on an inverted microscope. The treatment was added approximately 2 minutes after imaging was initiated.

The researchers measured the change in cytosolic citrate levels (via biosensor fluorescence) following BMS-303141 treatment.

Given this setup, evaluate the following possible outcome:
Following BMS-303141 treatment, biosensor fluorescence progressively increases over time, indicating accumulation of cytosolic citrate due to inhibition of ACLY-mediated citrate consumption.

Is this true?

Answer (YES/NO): NO